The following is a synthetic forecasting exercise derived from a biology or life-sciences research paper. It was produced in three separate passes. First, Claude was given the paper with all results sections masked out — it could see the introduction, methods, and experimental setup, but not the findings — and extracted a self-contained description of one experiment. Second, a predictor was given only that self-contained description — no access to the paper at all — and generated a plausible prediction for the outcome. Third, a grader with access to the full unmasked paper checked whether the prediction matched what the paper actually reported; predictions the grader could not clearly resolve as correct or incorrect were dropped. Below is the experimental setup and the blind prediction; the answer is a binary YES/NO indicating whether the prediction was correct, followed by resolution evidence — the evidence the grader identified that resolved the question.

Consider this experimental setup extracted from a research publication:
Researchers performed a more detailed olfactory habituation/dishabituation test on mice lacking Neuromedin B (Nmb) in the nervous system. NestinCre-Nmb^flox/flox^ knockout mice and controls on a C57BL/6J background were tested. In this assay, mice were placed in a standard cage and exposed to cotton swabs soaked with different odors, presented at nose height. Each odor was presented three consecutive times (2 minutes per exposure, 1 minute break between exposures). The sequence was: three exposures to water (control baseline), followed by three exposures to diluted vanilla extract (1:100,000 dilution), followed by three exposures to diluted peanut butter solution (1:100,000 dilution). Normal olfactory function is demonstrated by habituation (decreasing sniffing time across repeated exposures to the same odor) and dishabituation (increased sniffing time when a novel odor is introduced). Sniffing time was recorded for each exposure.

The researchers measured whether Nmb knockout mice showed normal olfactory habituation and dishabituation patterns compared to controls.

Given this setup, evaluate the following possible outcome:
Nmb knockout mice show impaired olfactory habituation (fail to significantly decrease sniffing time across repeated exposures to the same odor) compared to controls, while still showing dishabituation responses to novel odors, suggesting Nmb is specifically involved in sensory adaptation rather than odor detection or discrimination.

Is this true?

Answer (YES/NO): NO